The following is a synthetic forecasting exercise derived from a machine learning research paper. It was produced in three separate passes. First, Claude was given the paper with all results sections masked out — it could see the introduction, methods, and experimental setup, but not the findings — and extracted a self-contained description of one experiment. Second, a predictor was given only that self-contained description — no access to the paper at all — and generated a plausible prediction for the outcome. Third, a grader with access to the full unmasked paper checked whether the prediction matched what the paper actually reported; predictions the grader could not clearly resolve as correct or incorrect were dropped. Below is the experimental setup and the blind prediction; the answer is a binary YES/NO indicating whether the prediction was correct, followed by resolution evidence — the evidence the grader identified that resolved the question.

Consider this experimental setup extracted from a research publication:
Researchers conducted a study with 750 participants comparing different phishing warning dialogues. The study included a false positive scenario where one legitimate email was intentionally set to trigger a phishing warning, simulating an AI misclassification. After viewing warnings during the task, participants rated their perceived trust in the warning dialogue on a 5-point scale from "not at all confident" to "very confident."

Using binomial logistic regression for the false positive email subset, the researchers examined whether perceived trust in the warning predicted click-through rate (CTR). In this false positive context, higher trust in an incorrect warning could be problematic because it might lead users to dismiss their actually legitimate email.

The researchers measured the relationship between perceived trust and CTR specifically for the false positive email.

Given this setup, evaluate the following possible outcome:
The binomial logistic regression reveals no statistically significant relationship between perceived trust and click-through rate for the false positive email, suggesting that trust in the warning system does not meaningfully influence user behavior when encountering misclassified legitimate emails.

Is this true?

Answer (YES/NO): NO